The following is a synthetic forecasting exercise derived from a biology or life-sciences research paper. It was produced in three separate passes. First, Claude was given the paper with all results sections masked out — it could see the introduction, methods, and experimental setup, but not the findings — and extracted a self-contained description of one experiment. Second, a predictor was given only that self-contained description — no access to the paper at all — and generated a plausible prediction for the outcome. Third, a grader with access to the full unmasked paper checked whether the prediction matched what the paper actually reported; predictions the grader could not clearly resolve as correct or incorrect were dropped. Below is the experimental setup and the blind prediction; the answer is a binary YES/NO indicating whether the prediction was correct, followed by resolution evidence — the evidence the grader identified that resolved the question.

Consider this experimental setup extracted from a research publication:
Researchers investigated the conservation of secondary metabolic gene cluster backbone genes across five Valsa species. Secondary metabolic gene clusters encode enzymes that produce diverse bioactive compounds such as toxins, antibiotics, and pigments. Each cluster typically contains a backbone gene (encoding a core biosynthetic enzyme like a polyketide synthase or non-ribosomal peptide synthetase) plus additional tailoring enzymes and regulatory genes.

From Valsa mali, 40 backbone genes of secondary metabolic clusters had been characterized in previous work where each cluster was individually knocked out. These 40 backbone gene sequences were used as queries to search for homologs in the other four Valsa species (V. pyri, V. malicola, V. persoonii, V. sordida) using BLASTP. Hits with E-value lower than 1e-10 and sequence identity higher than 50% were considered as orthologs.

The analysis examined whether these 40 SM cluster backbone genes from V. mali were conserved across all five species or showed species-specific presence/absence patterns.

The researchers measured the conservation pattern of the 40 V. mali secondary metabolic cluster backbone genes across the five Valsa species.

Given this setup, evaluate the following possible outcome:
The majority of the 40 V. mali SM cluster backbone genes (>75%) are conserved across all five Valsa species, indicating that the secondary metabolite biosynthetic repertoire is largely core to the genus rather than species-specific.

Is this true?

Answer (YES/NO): NO